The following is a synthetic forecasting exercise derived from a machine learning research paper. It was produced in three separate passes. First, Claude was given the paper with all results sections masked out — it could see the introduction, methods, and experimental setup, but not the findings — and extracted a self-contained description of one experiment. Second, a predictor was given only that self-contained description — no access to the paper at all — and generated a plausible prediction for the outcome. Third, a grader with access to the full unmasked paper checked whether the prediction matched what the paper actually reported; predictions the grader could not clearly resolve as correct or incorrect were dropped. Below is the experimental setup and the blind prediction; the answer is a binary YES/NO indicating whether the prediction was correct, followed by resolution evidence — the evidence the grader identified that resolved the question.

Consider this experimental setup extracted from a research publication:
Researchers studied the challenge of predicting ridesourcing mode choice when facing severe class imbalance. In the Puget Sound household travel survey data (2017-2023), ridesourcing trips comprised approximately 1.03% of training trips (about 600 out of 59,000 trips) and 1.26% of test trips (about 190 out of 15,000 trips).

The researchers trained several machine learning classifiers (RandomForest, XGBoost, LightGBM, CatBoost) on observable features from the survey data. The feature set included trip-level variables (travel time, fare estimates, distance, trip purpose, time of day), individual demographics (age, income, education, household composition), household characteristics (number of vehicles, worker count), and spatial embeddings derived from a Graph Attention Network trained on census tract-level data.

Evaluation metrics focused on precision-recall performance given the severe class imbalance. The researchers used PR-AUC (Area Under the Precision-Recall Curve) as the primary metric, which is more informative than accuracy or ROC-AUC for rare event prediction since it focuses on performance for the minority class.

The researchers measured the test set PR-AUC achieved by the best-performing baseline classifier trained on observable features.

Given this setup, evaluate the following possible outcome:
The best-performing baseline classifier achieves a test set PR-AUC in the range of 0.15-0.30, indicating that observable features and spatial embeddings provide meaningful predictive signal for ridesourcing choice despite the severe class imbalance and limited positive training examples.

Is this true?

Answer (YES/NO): NO